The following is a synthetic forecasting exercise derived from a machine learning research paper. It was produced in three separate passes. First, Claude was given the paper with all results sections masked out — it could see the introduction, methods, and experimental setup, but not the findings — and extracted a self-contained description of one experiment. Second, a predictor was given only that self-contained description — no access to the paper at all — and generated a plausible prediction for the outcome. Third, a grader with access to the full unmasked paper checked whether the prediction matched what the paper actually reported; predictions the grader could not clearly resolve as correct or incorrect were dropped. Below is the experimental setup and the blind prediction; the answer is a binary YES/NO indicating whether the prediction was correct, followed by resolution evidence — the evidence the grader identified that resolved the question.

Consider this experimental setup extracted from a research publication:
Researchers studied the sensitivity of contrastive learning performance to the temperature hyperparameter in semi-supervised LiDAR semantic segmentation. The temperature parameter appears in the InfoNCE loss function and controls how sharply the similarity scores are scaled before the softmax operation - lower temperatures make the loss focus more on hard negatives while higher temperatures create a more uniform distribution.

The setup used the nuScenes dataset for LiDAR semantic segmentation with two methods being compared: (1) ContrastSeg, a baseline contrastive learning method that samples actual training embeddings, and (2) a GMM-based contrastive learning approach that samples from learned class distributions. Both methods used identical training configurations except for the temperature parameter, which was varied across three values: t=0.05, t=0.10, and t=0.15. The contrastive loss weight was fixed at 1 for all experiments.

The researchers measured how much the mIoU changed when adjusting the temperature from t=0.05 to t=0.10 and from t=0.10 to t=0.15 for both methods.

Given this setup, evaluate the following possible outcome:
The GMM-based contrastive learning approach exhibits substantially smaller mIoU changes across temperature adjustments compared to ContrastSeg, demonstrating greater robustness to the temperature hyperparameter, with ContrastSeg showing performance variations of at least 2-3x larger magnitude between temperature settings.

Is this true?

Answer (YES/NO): NO